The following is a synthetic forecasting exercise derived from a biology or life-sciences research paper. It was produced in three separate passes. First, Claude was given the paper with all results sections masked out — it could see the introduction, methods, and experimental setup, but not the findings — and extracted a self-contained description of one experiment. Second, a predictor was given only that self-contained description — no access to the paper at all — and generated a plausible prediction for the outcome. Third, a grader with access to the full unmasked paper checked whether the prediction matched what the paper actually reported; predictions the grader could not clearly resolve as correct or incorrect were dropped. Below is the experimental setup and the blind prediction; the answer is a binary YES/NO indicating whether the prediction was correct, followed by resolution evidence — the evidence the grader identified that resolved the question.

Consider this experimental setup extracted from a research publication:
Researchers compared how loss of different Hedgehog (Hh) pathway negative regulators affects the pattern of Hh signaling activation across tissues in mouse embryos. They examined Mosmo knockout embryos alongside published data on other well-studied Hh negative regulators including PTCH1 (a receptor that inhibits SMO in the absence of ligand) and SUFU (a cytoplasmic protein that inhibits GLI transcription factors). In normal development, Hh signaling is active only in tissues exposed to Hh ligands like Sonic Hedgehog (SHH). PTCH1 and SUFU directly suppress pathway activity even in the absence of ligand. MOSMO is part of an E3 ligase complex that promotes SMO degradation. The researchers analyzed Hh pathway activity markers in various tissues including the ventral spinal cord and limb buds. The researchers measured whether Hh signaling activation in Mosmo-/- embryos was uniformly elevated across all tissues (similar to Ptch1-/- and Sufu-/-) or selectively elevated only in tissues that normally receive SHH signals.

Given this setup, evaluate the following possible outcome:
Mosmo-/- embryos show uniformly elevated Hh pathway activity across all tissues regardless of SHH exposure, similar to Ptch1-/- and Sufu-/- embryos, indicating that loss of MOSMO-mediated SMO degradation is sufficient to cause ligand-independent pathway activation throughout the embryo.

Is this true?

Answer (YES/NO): NO